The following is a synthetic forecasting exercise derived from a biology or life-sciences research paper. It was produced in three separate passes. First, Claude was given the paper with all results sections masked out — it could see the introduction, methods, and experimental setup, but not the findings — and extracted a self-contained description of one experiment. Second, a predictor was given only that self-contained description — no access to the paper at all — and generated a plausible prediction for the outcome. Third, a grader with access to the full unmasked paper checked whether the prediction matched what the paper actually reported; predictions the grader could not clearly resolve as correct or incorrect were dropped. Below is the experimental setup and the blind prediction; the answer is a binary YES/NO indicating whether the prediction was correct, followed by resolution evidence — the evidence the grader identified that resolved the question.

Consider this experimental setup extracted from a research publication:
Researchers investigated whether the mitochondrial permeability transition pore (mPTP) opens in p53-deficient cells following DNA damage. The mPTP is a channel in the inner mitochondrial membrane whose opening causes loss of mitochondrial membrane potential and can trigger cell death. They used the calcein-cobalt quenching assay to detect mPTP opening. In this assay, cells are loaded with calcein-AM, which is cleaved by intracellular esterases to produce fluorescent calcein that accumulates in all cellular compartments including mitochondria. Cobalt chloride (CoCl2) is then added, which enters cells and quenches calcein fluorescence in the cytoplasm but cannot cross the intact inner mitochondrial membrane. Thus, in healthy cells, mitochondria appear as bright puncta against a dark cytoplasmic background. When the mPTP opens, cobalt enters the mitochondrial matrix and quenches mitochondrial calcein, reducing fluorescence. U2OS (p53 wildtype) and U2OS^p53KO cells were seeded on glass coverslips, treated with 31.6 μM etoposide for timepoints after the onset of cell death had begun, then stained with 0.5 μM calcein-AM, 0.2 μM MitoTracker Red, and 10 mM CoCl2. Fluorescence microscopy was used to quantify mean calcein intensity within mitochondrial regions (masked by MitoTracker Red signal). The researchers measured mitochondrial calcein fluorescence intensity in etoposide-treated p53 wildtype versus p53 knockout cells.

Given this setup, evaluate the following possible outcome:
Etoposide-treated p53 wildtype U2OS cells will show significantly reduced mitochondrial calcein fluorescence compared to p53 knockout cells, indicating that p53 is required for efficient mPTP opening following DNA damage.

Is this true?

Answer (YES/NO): NO